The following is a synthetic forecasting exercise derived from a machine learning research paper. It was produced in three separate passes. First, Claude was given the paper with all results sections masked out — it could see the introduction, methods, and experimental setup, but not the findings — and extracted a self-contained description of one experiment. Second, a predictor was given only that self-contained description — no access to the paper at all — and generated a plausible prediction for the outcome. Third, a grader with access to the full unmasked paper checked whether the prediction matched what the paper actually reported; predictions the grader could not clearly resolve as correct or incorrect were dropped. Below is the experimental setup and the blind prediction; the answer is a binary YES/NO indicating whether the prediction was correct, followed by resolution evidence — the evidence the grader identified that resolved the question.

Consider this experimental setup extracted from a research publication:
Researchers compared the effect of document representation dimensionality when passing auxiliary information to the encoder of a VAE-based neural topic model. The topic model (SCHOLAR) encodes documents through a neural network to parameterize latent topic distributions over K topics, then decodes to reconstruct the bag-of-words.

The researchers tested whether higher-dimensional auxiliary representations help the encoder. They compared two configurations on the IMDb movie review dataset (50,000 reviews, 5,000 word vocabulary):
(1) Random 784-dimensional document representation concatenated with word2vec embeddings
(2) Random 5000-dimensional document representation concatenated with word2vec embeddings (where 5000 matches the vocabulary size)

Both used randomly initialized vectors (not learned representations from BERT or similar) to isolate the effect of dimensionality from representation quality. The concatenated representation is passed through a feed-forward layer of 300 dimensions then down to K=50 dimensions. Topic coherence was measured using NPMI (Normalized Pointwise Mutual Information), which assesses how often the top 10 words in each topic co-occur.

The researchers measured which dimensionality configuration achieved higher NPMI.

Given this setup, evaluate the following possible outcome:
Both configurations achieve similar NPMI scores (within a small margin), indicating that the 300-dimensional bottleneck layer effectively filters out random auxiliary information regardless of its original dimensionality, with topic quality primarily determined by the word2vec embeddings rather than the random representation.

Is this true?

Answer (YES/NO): YES